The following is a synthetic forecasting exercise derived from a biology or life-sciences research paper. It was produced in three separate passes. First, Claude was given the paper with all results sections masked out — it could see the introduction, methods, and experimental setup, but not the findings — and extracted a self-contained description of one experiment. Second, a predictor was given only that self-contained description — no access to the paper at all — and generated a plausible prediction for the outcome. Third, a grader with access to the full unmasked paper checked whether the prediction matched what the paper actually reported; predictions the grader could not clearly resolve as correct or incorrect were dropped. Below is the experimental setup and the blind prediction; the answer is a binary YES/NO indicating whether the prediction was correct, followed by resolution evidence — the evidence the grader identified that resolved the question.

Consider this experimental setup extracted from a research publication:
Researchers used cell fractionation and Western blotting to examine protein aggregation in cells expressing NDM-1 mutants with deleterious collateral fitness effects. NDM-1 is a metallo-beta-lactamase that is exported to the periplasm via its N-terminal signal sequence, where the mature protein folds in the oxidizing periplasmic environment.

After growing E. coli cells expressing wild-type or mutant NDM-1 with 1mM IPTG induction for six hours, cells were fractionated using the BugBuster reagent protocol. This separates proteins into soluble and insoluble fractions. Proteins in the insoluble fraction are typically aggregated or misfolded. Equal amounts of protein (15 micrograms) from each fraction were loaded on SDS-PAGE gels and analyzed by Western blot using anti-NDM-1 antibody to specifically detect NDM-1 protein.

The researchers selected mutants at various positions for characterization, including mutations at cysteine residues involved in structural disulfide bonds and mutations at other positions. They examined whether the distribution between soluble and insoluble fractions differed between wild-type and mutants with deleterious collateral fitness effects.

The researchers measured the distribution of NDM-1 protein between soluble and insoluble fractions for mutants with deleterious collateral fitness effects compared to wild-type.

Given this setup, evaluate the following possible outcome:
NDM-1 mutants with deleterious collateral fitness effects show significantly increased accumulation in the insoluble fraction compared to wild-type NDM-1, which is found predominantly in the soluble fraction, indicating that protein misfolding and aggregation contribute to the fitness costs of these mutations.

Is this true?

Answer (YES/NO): NO